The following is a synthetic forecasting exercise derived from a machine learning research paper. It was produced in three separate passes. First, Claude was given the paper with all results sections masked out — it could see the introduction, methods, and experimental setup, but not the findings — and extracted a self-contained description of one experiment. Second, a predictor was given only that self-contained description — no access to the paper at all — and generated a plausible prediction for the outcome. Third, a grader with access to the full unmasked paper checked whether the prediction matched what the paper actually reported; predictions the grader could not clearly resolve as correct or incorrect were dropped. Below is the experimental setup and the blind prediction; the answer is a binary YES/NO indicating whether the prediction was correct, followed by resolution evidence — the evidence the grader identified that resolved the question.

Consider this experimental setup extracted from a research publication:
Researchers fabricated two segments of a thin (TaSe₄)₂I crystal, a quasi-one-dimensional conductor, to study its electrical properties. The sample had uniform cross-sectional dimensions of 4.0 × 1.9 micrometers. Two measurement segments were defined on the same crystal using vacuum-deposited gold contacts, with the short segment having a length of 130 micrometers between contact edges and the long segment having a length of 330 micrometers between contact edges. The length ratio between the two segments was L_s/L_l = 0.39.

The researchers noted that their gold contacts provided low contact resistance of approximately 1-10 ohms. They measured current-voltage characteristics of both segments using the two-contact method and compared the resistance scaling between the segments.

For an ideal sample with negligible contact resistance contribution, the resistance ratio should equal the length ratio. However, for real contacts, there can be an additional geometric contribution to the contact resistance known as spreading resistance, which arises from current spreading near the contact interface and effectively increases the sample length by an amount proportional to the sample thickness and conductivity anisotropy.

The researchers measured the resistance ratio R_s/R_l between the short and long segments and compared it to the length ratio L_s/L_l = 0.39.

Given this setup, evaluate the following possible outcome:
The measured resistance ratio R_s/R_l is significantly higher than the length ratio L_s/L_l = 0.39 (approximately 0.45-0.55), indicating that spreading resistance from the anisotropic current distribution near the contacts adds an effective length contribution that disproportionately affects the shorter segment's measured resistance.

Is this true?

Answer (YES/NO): NO